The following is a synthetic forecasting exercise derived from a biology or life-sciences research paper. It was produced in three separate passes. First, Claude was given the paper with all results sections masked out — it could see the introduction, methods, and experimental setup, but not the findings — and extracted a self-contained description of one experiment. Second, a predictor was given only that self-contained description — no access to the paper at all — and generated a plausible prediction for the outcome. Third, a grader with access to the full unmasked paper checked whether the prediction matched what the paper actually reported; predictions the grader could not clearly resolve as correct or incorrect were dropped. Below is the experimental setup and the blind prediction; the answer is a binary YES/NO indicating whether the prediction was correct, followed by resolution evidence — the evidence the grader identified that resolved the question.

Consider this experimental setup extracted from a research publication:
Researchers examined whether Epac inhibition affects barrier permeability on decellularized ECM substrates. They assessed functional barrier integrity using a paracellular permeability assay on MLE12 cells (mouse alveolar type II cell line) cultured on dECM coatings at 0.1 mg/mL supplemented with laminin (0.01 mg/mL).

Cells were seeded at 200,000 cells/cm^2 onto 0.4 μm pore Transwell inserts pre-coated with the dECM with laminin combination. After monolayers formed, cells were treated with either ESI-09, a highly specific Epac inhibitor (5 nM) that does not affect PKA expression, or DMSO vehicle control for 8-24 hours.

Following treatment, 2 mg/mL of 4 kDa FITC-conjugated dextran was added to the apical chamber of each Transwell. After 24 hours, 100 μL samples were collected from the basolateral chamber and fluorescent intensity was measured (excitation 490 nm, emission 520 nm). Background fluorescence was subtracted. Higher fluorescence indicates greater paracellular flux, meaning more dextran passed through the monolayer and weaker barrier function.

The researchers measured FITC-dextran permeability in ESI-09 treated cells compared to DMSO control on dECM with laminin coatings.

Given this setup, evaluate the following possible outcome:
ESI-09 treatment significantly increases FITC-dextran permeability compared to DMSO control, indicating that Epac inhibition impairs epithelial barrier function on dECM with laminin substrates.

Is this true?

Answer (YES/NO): NO